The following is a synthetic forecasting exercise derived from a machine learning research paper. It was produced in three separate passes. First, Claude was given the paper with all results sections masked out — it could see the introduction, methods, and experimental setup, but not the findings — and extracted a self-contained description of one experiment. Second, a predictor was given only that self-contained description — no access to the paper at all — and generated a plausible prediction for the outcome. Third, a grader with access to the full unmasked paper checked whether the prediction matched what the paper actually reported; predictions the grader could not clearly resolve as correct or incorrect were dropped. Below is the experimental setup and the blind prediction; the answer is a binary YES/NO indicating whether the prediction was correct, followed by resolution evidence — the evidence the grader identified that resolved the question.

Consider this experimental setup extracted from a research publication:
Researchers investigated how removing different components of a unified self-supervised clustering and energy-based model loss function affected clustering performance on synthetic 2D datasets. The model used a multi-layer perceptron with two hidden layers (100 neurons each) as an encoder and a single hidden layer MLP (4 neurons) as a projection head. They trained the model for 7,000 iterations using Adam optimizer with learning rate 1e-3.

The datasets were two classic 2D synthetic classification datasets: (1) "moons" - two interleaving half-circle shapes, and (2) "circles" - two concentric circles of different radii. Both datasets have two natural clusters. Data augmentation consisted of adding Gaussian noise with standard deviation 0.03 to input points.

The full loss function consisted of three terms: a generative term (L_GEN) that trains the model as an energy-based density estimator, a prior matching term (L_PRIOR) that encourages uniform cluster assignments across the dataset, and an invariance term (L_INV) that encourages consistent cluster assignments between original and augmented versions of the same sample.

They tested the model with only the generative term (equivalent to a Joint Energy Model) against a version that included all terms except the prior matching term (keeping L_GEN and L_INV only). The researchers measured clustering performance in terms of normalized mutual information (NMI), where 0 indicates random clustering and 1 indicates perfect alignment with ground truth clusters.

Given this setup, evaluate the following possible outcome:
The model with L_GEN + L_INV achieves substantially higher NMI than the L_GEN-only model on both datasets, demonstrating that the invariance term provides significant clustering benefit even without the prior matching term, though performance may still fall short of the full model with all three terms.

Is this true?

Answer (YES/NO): NO